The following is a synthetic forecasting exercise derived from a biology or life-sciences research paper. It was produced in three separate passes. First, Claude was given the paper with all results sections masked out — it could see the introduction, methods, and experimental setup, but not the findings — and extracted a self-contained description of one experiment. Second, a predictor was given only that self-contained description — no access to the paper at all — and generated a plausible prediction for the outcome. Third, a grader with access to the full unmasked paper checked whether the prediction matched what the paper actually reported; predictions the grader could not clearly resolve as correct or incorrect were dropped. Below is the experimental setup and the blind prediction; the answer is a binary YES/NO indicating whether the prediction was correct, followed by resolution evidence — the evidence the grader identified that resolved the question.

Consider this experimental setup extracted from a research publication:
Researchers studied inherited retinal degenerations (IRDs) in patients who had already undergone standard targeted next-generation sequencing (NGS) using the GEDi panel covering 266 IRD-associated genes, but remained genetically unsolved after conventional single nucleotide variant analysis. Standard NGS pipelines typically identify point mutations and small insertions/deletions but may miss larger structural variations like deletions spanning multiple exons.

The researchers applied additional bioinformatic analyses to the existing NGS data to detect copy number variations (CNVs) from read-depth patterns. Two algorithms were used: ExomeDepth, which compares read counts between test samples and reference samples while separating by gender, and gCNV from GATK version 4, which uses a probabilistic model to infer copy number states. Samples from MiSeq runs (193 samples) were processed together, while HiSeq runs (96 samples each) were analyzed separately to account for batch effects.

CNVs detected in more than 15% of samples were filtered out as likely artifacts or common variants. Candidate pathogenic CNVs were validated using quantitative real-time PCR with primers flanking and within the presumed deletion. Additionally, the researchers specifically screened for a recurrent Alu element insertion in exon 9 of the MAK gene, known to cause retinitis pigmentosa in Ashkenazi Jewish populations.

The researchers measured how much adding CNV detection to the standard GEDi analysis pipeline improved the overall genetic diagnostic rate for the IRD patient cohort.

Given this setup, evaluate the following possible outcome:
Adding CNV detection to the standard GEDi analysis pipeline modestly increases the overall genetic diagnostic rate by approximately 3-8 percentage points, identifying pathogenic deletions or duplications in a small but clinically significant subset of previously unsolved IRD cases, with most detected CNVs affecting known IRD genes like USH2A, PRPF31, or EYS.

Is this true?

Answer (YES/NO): NO